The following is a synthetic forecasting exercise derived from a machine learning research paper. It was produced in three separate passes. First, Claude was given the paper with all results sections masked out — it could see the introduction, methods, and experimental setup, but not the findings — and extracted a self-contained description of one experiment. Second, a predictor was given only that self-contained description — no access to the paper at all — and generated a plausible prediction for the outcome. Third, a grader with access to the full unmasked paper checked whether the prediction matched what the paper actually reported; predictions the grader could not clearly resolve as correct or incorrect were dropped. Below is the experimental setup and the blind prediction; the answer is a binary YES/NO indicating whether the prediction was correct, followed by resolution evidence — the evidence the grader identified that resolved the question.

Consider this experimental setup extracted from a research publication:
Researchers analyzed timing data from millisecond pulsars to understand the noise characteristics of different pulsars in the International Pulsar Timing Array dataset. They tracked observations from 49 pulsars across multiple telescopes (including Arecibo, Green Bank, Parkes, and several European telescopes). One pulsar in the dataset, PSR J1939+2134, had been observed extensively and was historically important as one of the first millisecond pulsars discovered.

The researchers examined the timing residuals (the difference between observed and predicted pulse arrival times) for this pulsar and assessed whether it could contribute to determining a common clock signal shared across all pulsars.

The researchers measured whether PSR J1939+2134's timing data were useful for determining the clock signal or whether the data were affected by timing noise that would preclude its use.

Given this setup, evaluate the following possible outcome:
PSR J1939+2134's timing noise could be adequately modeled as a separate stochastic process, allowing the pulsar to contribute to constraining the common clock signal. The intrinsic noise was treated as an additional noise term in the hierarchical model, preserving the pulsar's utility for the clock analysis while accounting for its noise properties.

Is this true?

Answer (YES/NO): NO